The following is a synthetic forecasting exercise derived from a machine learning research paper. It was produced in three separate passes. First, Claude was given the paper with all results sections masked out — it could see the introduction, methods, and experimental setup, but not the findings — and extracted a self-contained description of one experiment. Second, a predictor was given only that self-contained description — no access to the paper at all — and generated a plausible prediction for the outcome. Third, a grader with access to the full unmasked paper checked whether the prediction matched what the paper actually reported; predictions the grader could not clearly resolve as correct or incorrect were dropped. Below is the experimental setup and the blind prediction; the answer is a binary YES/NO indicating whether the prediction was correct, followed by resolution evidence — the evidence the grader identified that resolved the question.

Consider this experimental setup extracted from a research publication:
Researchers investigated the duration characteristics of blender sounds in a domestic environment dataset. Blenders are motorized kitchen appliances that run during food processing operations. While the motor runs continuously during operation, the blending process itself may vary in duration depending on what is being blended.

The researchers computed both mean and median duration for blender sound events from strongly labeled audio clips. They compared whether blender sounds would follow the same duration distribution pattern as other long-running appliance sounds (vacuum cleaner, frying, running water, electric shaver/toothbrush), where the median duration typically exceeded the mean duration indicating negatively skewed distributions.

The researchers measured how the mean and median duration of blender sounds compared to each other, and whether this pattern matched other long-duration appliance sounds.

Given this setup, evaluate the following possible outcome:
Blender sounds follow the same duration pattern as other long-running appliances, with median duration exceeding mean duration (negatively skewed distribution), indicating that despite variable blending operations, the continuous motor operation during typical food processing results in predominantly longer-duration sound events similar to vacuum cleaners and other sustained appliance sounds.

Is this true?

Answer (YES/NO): NO